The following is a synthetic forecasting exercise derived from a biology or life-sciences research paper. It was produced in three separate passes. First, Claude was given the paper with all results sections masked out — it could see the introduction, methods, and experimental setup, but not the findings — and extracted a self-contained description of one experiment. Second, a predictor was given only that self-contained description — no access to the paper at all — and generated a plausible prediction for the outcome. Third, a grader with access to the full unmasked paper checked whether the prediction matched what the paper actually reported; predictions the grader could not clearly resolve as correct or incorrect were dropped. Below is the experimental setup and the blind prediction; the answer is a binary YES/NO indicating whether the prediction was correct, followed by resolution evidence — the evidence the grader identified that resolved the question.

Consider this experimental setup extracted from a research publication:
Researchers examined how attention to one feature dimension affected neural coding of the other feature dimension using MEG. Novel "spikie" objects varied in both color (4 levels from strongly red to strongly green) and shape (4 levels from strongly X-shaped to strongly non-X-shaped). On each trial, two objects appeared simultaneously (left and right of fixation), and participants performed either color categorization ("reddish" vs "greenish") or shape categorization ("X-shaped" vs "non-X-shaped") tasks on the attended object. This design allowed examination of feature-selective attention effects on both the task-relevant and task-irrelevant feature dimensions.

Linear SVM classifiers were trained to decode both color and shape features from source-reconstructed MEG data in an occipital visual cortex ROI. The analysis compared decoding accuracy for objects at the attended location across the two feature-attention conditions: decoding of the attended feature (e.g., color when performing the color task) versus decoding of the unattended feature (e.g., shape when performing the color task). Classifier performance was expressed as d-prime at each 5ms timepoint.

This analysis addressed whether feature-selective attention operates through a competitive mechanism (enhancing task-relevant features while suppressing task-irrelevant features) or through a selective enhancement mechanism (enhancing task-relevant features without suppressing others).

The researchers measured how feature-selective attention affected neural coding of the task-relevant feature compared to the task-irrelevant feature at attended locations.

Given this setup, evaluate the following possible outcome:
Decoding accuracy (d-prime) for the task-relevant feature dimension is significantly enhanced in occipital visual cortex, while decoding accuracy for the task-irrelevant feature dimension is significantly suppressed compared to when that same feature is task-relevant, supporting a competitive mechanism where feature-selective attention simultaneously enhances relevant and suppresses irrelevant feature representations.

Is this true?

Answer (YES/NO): YES